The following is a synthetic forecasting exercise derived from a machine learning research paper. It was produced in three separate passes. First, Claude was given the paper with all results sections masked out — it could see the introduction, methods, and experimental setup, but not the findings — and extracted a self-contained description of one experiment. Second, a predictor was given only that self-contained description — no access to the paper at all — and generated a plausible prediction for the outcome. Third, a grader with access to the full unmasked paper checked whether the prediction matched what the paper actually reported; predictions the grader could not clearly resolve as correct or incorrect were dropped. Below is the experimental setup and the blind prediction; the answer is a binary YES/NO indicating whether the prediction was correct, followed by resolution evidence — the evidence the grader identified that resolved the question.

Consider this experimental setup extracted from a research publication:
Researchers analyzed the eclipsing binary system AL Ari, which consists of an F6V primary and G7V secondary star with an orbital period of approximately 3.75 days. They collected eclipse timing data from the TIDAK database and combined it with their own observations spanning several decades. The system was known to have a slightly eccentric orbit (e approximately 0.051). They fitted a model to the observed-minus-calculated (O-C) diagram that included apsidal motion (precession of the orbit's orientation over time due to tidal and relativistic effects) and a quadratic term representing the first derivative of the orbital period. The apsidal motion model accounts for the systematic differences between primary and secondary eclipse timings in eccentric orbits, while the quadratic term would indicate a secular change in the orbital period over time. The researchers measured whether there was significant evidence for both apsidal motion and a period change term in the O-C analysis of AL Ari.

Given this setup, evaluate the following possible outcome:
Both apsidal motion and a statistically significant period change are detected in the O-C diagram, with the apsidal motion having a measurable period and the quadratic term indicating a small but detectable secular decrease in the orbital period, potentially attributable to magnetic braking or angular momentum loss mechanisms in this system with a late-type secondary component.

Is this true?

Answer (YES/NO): NO